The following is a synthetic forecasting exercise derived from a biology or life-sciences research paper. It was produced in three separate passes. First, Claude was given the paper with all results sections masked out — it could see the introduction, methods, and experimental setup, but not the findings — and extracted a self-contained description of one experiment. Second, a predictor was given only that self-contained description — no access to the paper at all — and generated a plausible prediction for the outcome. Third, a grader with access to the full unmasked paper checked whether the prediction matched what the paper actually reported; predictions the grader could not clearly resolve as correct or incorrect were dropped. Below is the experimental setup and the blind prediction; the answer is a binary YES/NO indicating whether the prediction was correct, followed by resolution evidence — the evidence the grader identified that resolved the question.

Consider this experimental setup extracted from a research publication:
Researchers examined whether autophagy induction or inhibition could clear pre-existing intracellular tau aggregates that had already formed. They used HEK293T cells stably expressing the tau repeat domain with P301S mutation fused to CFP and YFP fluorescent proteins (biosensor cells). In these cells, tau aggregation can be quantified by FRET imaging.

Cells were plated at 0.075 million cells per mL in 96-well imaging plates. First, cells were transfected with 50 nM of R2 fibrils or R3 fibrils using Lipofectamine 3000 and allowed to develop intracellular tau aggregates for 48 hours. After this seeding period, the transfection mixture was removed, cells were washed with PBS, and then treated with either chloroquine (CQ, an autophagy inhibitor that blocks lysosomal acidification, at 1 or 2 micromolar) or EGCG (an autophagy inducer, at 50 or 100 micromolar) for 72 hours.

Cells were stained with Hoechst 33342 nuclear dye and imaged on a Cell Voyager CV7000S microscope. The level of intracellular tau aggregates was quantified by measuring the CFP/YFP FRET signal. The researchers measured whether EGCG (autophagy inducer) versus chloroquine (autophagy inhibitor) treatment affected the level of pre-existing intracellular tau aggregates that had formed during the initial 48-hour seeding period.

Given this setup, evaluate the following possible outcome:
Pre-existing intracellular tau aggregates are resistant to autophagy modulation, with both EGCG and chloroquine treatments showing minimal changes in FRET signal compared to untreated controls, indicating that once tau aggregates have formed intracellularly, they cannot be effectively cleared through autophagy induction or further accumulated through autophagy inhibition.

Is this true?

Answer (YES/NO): NO